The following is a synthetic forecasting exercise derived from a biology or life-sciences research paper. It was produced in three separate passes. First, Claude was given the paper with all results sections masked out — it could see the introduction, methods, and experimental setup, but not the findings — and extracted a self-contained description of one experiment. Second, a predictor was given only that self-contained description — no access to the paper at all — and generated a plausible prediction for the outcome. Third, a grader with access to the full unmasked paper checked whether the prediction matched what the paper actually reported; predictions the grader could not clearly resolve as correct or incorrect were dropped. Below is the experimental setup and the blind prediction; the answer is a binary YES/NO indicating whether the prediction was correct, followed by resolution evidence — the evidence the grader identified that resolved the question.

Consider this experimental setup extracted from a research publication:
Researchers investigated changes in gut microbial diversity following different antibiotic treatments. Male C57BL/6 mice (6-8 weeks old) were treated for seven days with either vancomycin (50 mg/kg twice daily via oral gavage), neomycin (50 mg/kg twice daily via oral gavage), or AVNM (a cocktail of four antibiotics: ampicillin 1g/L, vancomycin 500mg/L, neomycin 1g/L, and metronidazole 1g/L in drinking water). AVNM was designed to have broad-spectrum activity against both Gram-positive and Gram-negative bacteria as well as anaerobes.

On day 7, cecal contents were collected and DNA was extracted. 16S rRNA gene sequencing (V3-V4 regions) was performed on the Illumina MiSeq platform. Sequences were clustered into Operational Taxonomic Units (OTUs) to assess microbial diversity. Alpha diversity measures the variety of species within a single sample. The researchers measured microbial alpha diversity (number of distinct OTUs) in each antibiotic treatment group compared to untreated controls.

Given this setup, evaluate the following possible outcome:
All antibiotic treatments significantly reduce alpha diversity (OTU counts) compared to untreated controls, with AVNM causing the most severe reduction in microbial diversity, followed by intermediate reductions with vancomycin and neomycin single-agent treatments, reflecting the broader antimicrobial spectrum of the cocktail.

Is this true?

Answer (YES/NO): YES